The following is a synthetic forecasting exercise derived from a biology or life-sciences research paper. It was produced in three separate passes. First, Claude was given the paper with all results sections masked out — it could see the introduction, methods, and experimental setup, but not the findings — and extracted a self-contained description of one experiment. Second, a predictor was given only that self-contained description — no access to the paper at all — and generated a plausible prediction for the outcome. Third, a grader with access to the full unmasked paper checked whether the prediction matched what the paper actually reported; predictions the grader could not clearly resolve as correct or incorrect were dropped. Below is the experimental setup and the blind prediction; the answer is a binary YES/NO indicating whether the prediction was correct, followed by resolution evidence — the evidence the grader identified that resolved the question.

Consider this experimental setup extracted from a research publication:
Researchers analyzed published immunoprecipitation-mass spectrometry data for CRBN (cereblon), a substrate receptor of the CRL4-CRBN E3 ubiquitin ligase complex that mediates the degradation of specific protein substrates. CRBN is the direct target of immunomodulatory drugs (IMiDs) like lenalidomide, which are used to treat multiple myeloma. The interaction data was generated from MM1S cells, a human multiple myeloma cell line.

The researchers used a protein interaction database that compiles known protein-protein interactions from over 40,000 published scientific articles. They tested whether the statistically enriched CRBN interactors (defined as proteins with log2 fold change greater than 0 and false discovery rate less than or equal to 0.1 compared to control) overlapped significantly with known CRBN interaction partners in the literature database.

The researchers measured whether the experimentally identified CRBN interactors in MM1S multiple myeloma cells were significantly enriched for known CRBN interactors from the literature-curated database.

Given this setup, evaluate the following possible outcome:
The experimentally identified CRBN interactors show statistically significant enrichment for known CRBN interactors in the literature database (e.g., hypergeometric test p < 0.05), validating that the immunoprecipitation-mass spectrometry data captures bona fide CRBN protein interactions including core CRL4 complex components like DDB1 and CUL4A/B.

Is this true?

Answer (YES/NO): YES